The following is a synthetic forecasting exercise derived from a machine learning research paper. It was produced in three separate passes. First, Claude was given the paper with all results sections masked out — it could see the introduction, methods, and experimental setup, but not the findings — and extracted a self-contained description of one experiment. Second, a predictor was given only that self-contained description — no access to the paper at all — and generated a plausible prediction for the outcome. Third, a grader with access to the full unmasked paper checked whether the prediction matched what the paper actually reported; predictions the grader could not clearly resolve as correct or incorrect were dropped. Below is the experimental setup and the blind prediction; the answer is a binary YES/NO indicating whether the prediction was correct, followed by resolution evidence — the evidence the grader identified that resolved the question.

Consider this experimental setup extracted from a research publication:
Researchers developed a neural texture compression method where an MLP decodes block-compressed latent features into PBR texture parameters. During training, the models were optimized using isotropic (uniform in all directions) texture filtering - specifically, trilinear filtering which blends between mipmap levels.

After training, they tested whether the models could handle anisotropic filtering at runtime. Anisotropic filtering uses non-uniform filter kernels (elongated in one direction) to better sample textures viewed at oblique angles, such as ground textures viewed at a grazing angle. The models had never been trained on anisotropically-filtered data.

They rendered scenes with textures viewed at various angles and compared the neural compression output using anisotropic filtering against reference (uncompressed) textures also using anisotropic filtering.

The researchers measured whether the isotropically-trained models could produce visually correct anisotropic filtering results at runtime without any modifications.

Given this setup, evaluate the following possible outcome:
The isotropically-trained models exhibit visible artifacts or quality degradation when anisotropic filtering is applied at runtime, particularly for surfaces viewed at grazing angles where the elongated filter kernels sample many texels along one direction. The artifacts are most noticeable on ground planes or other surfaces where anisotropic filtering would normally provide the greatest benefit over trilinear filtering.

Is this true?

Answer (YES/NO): NO